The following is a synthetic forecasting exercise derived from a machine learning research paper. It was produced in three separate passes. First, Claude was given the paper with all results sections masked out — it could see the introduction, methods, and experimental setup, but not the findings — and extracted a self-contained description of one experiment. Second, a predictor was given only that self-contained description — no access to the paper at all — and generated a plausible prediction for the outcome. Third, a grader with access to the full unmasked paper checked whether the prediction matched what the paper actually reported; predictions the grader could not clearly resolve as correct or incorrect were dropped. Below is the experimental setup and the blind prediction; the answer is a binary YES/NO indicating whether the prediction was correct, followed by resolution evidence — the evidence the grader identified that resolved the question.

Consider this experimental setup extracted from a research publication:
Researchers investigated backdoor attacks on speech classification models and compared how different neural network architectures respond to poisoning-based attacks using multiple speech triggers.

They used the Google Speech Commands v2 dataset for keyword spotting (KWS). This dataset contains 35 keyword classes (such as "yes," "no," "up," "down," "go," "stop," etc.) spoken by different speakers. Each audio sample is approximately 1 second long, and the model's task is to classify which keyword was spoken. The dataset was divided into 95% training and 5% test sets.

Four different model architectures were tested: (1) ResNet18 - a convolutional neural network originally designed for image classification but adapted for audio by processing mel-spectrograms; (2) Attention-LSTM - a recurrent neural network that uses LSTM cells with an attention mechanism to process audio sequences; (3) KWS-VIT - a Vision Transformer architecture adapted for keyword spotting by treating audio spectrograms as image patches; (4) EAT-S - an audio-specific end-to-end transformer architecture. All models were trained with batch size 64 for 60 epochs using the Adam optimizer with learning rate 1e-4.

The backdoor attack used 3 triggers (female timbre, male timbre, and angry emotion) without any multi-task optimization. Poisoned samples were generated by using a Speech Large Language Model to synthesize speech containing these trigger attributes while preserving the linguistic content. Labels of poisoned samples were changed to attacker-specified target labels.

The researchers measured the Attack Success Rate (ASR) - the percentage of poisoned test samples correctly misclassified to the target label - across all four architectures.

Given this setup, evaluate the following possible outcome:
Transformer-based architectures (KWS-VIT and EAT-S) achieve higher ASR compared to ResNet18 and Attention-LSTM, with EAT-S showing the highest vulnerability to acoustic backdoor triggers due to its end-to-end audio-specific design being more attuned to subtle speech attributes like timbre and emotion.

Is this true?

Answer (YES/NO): NO